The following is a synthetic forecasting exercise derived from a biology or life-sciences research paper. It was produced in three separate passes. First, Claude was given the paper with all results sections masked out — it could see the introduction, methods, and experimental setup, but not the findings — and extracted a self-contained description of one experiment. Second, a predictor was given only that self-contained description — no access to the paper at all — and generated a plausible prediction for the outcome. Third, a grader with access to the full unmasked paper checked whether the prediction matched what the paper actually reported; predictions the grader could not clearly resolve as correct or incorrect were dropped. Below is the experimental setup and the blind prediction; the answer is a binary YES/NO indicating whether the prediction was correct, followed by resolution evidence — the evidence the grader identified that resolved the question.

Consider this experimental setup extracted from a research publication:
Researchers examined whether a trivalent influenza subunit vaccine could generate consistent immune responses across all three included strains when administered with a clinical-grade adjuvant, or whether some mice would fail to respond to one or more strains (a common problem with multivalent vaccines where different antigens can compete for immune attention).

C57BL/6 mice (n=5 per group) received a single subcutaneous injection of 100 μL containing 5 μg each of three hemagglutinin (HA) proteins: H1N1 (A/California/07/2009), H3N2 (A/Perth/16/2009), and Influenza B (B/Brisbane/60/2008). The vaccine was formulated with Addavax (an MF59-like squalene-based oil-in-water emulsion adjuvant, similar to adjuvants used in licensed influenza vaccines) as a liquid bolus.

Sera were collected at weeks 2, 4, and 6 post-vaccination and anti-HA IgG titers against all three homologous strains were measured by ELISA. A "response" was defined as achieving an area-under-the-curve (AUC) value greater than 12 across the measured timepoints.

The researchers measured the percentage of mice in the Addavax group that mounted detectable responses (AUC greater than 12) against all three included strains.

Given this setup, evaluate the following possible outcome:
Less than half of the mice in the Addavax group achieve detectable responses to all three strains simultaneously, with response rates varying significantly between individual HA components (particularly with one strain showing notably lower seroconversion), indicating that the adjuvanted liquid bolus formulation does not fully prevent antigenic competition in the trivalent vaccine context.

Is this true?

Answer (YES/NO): NO